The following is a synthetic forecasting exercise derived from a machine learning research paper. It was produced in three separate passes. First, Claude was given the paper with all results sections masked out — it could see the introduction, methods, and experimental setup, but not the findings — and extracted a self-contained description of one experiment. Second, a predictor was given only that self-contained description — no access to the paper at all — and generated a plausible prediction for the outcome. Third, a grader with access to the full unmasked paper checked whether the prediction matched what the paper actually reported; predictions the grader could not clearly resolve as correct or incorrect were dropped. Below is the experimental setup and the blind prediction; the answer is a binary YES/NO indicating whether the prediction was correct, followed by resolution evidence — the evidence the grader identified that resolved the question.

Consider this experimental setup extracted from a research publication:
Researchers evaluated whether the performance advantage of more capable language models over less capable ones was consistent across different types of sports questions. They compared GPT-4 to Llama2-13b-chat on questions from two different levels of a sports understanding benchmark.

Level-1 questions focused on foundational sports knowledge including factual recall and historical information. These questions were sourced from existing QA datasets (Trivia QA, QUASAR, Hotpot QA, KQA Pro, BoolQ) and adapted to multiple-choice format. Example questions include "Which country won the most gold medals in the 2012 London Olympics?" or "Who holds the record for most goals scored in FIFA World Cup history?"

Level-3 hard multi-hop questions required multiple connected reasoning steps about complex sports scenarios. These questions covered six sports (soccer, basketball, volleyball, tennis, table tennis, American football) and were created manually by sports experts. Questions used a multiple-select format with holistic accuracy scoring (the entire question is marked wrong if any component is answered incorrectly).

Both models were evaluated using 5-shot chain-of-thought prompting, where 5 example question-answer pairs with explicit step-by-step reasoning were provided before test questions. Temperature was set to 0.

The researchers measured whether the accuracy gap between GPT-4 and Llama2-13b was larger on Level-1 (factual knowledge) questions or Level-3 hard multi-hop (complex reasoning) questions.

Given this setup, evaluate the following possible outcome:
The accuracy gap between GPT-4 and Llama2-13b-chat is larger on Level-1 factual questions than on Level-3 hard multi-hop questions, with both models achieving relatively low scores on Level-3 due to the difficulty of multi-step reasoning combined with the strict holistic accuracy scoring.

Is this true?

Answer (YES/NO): YES